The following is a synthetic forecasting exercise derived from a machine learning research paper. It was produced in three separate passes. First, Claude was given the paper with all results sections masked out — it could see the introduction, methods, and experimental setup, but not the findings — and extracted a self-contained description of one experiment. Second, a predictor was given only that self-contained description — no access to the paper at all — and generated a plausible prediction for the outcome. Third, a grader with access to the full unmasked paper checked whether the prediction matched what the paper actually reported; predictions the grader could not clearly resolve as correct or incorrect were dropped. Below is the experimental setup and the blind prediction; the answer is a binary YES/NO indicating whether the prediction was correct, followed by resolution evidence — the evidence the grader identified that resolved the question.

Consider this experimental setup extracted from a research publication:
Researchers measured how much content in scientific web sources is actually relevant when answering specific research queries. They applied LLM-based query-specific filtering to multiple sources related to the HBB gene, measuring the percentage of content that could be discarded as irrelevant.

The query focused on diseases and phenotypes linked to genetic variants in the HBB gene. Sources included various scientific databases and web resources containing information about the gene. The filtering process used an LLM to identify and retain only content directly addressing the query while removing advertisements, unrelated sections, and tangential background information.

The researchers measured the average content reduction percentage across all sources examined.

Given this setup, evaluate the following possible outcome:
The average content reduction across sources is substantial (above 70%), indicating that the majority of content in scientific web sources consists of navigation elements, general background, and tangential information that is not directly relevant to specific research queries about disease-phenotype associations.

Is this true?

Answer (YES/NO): YES